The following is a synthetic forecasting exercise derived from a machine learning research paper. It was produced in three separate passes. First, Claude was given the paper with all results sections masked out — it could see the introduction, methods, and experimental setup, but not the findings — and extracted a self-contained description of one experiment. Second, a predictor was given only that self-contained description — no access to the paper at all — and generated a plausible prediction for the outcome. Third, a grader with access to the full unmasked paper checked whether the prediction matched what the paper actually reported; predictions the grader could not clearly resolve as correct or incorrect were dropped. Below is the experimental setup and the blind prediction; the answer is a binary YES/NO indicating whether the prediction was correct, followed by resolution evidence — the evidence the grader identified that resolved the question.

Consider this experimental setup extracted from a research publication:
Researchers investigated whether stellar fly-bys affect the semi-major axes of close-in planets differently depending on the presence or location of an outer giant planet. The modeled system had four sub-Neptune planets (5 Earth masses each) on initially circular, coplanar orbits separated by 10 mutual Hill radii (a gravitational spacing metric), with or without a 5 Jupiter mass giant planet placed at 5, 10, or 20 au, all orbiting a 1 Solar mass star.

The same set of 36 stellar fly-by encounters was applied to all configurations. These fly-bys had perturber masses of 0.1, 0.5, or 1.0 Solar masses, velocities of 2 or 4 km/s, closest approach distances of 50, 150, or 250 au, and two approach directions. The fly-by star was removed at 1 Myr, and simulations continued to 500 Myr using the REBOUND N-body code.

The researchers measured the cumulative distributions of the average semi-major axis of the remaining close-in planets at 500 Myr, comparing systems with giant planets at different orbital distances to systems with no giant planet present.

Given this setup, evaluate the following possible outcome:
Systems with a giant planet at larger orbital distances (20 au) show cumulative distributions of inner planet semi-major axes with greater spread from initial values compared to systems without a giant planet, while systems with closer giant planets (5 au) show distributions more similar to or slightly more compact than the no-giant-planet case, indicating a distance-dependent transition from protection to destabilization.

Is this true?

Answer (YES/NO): NO